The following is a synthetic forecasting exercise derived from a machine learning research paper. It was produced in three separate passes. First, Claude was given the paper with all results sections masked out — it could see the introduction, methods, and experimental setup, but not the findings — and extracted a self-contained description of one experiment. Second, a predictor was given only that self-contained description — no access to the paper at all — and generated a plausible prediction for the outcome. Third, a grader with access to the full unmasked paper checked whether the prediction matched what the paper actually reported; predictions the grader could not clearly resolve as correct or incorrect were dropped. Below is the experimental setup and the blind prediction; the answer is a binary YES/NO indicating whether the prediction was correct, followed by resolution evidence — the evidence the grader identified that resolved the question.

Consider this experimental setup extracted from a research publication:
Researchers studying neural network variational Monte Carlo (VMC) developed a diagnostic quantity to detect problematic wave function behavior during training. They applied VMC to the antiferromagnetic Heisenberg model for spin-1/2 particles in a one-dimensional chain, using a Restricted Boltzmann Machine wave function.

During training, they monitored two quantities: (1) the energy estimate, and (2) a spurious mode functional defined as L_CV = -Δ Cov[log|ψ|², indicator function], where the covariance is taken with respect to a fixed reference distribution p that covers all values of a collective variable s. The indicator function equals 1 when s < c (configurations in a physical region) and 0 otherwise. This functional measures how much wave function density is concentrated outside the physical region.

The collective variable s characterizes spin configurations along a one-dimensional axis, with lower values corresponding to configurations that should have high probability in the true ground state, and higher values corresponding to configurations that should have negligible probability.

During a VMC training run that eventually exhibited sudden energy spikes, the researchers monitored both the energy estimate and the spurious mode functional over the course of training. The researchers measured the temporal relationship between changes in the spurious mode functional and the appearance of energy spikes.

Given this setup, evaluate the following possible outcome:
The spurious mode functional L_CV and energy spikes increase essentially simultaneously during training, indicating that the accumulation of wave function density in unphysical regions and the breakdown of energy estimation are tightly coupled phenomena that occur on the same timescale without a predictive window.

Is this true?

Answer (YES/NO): NO